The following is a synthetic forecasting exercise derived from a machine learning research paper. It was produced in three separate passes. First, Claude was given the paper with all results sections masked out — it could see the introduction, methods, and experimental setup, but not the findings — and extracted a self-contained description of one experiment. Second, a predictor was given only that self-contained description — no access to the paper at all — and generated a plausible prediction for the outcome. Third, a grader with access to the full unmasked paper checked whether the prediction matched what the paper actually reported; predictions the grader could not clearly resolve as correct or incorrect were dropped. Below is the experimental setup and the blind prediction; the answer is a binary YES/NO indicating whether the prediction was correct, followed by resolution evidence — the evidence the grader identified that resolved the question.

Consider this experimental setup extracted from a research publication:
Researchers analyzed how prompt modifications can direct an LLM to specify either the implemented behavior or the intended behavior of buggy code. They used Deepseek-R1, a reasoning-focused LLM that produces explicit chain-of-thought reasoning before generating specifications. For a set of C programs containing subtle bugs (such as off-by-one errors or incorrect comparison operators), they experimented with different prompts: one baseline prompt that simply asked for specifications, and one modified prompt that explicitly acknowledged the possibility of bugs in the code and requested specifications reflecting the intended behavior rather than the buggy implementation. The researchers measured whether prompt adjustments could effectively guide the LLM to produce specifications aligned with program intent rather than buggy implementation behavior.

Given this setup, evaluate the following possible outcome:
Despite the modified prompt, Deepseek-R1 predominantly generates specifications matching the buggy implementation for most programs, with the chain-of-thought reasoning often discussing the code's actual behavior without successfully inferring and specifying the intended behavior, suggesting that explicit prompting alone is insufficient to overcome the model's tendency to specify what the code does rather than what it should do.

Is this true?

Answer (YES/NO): NO